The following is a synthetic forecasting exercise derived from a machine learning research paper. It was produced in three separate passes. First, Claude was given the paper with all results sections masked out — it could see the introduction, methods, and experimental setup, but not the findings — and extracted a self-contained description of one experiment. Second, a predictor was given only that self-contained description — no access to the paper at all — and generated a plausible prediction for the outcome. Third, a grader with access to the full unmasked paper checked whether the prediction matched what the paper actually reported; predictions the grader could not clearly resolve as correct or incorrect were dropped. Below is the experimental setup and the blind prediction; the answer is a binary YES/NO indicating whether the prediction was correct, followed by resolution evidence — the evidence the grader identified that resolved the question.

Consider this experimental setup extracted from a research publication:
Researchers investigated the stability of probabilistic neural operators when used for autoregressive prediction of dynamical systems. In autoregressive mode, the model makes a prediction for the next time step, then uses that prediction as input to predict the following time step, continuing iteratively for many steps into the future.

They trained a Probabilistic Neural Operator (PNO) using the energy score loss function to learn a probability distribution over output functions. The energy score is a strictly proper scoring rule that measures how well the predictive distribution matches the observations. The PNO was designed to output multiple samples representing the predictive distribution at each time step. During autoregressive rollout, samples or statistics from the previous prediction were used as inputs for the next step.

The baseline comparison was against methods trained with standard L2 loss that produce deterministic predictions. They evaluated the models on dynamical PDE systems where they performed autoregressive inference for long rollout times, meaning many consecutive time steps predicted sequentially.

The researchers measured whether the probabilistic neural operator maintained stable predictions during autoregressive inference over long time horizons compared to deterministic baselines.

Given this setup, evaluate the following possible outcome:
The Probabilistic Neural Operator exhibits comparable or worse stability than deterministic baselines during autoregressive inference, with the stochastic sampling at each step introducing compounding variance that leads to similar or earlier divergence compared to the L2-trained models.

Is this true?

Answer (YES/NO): NO